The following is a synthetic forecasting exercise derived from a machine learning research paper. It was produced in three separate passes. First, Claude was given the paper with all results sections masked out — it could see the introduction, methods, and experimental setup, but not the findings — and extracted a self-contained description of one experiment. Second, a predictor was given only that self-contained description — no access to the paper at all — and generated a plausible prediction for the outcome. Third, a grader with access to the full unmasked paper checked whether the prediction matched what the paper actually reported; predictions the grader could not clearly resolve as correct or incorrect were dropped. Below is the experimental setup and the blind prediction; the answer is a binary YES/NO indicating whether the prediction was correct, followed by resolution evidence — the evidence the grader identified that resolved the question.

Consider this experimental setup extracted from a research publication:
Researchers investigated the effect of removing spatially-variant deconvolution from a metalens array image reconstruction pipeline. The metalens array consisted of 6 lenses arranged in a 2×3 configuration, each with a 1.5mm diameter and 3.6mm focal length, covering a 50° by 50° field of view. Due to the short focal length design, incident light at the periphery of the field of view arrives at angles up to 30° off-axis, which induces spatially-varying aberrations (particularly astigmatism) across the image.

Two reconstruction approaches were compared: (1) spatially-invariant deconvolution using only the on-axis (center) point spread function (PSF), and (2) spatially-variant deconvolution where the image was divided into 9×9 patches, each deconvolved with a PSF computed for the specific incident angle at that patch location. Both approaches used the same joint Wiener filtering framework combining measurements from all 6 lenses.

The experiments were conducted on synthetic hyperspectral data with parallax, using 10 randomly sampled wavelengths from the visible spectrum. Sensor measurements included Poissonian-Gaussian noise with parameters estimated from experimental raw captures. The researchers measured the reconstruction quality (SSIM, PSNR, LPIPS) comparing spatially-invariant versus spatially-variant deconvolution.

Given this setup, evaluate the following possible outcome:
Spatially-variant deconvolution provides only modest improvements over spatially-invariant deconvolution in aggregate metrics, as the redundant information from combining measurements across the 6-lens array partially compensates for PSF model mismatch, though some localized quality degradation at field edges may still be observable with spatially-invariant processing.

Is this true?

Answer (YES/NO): NO